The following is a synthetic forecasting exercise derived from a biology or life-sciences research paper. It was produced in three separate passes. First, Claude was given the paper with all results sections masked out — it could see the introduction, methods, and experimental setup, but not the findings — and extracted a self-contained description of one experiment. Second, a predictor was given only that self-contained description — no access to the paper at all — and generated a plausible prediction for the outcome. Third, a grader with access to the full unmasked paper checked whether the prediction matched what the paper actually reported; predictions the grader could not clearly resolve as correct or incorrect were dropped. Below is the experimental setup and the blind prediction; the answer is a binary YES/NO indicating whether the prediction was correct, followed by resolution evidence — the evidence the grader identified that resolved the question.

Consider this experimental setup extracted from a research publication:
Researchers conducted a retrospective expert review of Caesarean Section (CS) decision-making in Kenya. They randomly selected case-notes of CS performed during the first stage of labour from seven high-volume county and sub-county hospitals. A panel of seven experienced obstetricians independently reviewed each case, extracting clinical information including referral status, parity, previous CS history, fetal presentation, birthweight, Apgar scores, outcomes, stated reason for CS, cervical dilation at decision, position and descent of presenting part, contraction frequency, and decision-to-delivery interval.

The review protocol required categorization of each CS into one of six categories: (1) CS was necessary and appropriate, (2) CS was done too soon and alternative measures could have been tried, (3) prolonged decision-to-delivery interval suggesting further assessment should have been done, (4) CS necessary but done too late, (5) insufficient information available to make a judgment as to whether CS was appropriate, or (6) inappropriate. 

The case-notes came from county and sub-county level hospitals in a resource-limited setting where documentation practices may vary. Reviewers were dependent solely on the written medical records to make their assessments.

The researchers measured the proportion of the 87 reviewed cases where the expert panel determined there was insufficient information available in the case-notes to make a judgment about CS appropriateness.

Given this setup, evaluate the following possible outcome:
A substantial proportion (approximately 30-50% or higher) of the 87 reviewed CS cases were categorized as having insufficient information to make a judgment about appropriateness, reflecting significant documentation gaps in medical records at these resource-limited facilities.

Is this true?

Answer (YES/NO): NO